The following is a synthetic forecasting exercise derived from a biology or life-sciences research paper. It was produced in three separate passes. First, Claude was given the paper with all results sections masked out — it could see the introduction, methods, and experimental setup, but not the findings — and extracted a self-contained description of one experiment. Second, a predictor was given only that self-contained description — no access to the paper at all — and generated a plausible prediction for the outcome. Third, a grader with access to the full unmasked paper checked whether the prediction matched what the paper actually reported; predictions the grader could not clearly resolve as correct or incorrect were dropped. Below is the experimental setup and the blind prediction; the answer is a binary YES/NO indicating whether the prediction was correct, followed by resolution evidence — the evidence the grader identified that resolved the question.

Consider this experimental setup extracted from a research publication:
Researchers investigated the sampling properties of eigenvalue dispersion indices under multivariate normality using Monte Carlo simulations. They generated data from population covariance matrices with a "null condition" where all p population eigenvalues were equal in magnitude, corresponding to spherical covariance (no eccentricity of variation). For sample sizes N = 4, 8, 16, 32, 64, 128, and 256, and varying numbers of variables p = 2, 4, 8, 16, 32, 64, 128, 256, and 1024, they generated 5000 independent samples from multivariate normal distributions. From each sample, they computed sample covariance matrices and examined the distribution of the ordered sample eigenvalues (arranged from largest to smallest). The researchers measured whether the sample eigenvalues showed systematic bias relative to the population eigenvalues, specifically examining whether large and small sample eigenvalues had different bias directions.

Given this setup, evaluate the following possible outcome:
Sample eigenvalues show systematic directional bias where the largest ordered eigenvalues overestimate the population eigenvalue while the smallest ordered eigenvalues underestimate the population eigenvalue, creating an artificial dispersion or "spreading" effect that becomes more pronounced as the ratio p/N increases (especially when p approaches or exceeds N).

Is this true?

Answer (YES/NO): YES